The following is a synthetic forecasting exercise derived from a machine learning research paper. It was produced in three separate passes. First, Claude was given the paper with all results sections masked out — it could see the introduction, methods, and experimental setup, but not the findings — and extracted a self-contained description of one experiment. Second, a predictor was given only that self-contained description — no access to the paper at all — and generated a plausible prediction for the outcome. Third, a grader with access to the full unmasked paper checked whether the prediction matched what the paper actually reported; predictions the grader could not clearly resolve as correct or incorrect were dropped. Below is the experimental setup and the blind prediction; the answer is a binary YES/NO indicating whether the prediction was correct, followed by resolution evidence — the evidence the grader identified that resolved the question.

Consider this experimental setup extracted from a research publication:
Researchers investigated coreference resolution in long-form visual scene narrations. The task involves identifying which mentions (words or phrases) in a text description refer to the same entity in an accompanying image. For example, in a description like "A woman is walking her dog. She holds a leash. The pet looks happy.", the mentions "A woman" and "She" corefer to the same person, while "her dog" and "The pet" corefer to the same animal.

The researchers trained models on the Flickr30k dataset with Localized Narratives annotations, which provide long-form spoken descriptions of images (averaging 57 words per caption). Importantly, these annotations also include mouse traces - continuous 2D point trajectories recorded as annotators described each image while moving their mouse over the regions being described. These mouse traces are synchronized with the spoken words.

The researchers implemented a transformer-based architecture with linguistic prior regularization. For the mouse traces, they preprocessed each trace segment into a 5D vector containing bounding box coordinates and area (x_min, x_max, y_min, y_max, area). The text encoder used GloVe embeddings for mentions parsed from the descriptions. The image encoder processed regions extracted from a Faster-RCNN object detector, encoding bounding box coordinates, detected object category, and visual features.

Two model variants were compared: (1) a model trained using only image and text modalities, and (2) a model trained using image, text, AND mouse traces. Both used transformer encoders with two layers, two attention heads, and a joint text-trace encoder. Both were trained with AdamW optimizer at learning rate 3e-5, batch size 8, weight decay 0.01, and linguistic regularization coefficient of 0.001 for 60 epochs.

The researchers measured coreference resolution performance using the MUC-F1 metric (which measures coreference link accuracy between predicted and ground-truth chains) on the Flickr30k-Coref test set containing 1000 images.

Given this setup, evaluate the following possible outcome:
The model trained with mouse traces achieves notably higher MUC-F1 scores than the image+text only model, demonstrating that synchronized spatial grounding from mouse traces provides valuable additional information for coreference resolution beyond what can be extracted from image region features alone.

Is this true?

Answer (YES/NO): YES